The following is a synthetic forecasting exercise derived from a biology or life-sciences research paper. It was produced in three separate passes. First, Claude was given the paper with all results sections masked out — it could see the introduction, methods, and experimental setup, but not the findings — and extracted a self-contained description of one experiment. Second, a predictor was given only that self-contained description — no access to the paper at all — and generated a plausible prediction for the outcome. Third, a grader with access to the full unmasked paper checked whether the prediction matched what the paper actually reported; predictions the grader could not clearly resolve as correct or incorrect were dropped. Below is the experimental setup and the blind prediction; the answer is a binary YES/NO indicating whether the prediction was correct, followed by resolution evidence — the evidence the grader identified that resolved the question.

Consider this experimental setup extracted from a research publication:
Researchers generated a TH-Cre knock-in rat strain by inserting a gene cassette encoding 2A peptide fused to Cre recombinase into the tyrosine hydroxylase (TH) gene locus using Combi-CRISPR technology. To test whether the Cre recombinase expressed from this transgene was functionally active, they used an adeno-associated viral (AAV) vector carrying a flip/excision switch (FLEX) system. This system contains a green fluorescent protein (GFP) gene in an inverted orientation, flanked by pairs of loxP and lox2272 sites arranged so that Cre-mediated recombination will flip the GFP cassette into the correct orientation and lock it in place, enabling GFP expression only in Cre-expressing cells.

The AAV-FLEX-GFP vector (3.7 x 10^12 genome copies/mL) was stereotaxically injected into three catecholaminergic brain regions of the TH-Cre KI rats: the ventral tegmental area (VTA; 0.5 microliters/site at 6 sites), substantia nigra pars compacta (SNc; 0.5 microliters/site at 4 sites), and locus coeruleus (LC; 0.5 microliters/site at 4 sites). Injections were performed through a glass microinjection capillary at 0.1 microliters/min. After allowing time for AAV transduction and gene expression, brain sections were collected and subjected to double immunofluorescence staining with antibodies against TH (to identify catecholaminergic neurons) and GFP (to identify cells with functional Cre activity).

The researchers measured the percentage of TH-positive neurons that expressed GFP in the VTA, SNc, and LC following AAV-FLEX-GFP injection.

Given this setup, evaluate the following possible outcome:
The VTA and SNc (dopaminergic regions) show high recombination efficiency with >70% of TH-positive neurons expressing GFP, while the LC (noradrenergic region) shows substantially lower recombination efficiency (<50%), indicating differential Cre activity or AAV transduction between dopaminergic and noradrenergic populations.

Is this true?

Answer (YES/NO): NO